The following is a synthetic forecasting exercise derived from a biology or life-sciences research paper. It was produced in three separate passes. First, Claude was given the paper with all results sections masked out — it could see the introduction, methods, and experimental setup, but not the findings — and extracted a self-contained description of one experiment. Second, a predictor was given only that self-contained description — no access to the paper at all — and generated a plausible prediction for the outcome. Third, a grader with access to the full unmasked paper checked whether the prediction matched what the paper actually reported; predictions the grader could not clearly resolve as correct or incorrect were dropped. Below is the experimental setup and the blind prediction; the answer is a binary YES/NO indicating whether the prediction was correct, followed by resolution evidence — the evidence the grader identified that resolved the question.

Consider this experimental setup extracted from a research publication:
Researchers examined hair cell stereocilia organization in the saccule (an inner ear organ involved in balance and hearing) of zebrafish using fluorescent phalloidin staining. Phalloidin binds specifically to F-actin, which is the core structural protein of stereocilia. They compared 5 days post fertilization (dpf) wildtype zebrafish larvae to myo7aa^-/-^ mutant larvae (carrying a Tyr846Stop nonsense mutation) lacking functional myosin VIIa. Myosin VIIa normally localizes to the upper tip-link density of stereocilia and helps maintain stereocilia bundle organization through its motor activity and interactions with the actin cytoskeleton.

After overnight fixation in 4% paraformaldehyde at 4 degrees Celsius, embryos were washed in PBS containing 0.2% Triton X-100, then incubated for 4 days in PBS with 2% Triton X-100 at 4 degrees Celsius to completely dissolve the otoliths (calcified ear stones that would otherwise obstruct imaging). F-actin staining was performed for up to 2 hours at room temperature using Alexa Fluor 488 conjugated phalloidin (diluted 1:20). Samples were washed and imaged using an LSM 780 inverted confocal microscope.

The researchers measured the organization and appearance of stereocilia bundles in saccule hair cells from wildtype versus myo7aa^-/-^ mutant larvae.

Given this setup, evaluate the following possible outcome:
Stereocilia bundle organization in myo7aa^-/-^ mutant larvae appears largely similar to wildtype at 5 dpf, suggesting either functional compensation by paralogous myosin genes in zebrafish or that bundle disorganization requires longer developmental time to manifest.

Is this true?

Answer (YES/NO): NO